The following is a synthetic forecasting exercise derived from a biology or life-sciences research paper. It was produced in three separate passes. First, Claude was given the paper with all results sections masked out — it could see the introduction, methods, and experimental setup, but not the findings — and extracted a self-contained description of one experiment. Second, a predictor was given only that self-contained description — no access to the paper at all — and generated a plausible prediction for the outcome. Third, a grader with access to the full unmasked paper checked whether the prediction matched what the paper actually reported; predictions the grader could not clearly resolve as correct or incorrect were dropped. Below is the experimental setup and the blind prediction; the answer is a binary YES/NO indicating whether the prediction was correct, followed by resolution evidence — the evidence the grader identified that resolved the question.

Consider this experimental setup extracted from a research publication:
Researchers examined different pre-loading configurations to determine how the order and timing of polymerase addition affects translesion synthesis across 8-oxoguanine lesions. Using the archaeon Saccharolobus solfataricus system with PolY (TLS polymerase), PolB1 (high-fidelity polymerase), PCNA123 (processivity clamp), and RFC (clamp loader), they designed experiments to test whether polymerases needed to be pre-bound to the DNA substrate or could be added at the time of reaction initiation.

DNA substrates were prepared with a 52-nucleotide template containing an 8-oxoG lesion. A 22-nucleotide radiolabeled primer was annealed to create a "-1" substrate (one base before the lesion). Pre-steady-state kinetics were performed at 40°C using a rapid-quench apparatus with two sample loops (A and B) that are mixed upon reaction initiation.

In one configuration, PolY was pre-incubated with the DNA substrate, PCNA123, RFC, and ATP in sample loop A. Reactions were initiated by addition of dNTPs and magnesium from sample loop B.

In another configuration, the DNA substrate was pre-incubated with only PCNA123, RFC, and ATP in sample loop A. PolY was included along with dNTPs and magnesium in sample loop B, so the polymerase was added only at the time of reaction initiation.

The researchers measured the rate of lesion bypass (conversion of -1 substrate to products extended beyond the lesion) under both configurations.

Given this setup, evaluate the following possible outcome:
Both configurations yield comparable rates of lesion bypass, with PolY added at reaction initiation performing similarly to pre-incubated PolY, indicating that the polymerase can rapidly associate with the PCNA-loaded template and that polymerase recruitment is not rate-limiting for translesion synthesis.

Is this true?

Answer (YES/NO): NO